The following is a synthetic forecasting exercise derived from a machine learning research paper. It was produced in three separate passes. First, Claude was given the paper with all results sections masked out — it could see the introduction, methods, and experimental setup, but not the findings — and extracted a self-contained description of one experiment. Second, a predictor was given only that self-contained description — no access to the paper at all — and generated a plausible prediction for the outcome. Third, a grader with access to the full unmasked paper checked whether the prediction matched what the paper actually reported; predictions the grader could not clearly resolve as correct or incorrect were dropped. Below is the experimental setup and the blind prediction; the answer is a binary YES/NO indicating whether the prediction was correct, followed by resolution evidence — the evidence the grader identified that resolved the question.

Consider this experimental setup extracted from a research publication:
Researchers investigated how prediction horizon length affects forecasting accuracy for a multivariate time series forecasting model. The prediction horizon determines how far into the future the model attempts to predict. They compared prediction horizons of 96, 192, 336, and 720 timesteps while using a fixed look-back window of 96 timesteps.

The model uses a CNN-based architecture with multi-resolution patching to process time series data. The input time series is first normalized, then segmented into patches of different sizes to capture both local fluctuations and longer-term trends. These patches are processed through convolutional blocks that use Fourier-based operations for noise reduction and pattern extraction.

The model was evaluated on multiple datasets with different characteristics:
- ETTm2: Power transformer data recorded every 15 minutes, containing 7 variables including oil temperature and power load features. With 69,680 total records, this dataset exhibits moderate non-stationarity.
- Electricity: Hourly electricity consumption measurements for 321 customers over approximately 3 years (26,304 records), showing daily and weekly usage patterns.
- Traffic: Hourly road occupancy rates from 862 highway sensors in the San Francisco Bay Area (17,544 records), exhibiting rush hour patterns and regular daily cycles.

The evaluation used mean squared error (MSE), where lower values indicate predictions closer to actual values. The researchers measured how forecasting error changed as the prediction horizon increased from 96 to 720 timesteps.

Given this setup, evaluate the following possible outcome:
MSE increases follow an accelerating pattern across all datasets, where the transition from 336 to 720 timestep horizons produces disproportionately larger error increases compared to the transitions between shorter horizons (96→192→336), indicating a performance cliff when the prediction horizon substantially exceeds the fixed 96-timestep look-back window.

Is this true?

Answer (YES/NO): NO